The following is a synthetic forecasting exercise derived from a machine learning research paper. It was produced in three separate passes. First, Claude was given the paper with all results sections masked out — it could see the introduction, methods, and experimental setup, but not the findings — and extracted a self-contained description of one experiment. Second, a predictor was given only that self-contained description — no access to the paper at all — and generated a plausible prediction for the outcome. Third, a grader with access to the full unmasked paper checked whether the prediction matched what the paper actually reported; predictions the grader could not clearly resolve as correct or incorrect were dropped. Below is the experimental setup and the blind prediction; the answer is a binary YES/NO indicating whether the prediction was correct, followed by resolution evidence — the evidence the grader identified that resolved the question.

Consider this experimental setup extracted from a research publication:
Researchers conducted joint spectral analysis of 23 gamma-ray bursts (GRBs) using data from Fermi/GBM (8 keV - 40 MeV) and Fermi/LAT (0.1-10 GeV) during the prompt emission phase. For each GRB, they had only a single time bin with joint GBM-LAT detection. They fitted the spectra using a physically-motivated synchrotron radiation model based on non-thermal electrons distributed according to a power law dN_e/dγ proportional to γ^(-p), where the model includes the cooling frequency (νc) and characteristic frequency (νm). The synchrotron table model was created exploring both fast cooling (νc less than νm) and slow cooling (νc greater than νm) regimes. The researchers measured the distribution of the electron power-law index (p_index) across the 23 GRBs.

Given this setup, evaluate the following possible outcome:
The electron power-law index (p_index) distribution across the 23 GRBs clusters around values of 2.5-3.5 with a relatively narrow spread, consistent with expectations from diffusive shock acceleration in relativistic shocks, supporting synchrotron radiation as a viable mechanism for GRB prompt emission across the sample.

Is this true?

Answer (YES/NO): NO